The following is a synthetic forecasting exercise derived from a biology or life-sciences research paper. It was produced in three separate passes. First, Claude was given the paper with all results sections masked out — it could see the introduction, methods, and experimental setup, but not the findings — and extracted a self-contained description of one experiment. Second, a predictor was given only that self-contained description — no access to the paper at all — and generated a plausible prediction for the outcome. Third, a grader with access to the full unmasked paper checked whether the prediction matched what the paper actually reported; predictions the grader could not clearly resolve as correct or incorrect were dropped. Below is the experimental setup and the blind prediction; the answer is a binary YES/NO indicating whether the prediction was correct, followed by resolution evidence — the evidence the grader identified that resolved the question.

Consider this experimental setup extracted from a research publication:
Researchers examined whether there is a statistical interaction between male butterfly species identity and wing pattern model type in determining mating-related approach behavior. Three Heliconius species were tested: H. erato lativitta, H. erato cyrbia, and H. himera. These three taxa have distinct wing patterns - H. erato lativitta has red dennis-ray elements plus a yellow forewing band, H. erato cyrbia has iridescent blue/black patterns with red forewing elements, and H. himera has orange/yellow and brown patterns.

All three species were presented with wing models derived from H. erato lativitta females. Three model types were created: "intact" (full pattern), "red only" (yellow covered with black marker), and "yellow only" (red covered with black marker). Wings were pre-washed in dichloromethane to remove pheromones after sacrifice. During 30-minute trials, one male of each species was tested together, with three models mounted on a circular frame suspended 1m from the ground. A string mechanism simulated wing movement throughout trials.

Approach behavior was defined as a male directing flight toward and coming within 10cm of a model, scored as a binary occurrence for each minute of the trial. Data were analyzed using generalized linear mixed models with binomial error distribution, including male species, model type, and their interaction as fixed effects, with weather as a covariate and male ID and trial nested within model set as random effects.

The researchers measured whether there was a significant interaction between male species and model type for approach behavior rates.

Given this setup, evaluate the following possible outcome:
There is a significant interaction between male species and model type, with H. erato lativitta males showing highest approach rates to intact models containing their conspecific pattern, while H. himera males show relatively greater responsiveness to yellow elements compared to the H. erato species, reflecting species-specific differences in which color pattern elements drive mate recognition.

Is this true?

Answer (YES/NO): NO